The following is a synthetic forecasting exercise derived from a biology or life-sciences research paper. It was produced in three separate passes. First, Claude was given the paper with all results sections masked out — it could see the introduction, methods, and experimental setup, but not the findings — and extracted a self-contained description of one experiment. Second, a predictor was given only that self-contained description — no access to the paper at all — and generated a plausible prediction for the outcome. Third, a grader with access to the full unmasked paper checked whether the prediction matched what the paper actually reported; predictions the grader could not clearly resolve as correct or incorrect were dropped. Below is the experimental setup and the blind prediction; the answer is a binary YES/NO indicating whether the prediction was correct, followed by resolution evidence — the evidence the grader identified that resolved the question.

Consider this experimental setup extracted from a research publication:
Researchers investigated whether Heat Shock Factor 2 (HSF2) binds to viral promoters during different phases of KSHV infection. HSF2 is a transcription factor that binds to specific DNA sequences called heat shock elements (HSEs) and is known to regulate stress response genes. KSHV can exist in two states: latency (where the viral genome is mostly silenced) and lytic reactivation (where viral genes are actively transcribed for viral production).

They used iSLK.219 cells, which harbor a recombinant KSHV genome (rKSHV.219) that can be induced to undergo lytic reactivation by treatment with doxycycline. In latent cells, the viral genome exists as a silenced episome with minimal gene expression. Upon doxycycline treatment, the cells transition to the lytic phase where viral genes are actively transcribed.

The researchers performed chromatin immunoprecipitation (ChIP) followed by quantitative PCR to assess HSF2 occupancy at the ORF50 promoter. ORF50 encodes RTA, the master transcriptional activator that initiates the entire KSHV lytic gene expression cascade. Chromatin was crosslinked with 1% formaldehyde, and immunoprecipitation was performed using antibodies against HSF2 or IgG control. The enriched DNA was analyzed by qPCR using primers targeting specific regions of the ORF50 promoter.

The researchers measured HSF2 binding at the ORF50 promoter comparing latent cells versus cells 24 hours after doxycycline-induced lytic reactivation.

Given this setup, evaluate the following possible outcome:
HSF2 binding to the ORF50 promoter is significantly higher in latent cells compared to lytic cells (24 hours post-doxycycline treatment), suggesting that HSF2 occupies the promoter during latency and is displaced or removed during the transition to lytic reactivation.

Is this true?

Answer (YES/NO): YES